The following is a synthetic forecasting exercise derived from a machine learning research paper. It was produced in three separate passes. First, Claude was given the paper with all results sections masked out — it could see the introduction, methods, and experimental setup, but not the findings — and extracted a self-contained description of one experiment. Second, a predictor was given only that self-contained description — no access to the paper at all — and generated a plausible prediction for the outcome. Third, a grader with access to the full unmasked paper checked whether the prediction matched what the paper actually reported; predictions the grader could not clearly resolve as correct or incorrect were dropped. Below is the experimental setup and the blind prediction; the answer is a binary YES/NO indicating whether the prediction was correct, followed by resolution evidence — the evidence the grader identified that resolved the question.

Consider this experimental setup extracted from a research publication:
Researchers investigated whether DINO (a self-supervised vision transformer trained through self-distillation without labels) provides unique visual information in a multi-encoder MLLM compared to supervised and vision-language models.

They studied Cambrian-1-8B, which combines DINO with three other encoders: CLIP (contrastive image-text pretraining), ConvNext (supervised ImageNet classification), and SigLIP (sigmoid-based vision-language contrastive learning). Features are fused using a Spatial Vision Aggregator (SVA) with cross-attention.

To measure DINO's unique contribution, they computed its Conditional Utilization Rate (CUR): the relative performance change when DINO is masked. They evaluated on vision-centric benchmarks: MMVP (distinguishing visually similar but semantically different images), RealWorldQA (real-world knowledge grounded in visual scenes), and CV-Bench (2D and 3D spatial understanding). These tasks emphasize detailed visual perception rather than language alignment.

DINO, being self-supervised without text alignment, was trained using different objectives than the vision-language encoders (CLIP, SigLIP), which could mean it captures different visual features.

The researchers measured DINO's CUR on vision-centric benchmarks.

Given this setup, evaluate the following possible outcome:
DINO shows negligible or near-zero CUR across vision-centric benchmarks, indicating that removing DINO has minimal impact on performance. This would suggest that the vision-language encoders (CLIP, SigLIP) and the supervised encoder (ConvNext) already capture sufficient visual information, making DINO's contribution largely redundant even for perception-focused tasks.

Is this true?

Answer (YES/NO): YES